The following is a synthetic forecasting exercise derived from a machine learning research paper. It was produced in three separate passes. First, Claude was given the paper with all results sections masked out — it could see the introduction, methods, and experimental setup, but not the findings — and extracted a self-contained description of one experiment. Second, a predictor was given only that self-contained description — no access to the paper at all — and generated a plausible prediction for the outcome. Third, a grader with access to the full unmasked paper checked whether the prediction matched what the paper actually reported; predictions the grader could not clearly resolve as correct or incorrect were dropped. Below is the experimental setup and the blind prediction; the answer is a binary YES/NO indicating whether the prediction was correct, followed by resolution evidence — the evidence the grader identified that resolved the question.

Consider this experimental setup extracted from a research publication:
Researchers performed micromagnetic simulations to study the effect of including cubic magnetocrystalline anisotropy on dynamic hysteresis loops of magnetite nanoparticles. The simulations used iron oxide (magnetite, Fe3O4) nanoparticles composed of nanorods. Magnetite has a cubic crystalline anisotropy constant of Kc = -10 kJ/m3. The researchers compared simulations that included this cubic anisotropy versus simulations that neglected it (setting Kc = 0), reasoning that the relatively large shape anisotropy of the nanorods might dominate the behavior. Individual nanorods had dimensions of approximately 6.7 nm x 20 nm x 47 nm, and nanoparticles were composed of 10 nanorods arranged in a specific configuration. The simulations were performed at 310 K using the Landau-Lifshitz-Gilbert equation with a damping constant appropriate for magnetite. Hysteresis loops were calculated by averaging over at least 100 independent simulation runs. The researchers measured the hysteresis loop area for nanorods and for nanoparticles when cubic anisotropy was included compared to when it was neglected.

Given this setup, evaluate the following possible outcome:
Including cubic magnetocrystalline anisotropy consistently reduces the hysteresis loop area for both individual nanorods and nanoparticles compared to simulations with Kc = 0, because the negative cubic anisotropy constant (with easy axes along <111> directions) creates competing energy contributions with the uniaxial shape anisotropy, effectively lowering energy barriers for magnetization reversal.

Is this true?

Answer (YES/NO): YES